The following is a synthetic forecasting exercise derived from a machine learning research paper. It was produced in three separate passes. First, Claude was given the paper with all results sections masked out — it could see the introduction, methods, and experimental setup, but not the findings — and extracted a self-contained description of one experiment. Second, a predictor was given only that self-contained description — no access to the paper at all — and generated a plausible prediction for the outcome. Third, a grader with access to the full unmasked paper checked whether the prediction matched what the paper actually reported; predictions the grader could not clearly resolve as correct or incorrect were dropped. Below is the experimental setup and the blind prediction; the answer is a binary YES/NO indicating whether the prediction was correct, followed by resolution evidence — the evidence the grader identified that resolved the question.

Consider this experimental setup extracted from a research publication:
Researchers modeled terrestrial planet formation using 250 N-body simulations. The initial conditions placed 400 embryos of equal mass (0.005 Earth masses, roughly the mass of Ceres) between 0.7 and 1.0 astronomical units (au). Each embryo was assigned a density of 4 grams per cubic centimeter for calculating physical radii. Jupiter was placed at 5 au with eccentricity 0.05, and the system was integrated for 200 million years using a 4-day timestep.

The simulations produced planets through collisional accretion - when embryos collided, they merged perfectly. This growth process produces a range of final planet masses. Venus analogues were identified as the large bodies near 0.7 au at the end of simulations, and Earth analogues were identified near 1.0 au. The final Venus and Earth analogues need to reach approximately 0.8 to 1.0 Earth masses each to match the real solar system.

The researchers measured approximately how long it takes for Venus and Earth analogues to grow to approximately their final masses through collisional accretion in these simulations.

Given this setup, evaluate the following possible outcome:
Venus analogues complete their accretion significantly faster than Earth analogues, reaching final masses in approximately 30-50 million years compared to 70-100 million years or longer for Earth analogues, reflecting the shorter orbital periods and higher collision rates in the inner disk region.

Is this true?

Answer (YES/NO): NO